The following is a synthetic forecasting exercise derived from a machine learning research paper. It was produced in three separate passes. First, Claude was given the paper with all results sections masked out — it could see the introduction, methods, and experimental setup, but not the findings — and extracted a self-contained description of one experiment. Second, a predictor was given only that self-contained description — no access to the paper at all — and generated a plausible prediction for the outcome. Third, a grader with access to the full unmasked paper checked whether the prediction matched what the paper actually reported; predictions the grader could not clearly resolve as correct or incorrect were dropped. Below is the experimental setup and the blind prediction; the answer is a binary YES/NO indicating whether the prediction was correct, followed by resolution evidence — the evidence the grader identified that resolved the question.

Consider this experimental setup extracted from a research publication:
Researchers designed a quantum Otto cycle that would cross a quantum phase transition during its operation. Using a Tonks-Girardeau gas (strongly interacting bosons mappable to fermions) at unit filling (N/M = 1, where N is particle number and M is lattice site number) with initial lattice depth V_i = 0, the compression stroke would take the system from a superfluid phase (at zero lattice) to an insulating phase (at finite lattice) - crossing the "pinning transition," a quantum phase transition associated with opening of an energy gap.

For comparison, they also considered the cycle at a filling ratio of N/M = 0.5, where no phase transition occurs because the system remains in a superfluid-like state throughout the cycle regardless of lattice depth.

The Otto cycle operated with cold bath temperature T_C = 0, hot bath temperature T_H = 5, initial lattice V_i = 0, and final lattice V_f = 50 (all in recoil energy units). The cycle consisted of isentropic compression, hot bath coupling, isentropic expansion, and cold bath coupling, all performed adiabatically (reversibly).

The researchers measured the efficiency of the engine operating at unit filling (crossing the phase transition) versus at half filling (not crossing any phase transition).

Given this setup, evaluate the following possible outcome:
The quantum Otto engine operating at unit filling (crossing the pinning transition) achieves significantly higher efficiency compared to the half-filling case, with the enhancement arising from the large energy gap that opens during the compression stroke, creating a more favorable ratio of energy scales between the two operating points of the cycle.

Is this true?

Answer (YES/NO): YES